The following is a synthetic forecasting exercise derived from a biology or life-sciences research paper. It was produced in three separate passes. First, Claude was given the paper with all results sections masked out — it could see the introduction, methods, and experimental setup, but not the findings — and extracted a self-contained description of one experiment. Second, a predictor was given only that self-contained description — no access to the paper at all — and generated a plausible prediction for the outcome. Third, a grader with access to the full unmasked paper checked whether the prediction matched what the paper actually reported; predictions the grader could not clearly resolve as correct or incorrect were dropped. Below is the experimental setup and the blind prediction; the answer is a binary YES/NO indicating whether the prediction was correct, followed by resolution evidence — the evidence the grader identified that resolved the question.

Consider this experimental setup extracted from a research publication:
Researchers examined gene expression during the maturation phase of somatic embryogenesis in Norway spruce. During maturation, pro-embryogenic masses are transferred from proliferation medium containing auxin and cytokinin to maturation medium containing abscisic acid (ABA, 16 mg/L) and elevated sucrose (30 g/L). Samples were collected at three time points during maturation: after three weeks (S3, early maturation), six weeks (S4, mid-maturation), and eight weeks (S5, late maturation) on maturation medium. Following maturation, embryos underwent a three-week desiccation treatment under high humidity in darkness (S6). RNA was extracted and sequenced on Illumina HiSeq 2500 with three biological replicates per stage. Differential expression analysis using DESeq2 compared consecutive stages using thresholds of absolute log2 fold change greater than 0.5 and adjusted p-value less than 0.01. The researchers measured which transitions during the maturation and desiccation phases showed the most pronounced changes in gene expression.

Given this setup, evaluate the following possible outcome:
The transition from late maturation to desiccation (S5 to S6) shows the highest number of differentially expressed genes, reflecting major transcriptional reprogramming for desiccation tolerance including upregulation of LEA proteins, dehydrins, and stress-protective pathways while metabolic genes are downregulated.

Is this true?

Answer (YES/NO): YES